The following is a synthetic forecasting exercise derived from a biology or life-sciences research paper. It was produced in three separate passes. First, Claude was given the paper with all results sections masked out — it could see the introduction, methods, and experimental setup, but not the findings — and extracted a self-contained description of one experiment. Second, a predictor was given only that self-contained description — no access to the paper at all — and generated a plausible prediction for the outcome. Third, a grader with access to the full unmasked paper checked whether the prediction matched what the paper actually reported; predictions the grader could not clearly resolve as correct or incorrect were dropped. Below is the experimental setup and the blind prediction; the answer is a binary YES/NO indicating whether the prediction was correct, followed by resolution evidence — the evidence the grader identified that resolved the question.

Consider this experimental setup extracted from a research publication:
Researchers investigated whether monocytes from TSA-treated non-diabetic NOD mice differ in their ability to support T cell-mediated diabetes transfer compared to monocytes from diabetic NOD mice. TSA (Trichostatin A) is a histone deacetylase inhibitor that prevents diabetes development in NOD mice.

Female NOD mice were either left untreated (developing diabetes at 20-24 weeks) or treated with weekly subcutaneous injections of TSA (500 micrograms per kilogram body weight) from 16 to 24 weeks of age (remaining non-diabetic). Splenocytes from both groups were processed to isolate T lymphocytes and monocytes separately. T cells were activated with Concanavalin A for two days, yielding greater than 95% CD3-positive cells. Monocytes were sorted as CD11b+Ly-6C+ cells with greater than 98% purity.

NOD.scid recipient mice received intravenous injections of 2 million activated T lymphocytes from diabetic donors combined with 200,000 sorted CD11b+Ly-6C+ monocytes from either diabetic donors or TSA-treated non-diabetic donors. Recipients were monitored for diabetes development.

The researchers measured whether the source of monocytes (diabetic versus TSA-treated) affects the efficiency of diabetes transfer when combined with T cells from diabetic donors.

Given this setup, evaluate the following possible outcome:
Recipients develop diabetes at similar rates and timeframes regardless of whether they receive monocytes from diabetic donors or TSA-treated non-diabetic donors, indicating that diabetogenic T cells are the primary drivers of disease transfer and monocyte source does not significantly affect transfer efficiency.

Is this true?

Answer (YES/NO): NO